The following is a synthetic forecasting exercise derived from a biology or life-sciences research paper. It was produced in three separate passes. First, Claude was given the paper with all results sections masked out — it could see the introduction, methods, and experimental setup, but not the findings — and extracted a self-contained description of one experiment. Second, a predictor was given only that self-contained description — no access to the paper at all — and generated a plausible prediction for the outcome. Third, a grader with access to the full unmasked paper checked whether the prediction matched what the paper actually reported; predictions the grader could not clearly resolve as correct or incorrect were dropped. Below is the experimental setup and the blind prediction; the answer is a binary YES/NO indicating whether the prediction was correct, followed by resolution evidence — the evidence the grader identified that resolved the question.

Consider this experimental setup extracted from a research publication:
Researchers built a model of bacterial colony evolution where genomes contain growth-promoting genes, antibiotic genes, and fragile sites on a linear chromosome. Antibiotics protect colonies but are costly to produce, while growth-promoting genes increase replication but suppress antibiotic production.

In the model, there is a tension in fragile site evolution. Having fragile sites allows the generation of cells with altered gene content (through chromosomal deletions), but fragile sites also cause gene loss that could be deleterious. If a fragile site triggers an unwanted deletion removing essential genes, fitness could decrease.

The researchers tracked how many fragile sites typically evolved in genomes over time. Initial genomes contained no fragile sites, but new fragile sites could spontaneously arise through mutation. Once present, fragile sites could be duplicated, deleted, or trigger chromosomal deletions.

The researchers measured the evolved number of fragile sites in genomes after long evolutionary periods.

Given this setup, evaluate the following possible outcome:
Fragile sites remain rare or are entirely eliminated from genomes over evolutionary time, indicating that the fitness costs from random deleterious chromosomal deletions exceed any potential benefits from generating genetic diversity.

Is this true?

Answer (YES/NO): NO